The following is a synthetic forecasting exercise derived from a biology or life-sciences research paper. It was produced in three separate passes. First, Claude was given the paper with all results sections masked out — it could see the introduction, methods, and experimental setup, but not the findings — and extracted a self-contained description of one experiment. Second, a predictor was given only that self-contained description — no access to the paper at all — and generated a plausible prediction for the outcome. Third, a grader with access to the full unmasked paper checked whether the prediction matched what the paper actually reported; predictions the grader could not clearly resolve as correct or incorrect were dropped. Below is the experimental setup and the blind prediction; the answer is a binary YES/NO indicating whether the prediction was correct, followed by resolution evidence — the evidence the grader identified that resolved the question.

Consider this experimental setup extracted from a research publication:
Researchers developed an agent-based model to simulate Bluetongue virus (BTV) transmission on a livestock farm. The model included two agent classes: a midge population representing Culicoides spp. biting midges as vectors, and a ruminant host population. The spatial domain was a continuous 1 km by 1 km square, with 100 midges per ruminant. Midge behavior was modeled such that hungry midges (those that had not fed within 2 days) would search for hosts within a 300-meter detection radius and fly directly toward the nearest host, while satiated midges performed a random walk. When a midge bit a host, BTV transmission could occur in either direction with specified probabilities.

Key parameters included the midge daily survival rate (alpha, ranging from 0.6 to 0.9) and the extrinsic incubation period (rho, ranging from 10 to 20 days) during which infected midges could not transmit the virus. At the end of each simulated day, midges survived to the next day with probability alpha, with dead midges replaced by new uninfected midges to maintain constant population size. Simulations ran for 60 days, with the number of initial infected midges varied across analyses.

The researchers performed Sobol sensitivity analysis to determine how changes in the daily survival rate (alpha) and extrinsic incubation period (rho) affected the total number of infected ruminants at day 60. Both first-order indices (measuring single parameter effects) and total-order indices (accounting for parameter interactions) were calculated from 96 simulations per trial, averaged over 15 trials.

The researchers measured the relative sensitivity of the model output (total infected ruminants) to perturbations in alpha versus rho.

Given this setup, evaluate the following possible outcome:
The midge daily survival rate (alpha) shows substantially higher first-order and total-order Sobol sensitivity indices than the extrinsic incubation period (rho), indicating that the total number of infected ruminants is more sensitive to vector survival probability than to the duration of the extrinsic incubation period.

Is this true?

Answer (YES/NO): YES